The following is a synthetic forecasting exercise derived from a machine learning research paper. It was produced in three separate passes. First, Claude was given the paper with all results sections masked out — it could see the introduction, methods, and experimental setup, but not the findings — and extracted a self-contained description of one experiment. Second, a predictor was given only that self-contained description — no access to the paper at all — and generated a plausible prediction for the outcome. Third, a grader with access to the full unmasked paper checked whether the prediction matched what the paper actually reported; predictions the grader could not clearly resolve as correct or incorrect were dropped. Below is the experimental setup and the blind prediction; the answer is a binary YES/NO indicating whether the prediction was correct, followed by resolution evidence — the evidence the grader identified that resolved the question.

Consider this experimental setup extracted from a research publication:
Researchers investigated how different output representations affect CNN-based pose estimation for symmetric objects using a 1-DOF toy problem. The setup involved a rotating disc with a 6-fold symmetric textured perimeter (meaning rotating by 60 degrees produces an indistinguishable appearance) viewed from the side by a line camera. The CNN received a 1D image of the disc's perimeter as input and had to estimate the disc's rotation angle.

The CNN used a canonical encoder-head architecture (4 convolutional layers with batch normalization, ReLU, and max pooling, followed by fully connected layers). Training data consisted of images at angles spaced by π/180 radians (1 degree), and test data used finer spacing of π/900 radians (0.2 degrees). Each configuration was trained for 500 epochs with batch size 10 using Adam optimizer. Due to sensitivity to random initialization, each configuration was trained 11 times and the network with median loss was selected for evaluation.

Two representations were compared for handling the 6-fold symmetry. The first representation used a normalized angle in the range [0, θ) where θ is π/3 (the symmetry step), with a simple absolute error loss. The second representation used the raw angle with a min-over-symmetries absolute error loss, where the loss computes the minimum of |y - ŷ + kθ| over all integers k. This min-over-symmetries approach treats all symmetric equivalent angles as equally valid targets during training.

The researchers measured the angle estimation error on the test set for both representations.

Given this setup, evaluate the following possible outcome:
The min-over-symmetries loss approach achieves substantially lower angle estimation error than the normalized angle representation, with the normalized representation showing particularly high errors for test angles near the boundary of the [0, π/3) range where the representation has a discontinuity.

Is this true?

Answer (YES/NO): NO